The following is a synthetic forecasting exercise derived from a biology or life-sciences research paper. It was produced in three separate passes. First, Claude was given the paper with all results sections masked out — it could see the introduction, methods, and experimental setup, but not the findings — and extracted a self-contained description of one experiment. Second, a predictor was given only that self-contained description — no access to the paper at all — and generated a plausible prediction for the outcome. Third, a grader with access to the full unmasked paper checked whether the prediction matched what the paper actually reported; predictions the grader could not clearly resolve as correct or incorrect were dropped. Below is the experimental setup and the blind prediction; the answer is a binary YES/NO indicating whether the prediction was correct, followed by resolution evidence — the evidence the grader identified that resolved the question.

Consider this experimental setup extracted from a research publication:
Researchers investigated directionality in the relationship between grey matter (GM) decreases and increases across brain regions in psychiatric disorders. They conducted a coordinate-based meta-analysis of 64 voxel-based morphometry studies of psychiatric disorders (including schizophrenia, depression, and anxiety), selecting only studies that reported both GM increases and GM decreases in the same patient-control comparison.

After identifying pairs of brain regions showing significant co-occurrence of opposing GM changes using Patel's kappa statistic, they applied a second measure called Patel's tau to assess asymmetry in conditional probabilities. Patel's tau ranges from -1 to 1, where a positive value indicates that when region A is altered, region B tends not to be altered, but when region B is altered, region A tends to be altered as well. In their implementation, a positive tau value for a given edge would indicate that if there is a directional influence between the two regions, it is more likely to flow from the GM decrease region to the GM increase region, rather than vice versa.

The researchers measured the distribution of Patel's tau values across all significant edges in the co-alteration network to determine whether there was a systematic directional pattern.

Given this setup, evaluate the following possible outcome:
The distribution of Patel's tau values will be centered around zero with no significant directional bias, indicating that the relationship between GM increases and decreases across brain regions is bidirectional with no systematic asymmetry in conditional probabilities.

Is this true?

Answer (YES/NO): NO